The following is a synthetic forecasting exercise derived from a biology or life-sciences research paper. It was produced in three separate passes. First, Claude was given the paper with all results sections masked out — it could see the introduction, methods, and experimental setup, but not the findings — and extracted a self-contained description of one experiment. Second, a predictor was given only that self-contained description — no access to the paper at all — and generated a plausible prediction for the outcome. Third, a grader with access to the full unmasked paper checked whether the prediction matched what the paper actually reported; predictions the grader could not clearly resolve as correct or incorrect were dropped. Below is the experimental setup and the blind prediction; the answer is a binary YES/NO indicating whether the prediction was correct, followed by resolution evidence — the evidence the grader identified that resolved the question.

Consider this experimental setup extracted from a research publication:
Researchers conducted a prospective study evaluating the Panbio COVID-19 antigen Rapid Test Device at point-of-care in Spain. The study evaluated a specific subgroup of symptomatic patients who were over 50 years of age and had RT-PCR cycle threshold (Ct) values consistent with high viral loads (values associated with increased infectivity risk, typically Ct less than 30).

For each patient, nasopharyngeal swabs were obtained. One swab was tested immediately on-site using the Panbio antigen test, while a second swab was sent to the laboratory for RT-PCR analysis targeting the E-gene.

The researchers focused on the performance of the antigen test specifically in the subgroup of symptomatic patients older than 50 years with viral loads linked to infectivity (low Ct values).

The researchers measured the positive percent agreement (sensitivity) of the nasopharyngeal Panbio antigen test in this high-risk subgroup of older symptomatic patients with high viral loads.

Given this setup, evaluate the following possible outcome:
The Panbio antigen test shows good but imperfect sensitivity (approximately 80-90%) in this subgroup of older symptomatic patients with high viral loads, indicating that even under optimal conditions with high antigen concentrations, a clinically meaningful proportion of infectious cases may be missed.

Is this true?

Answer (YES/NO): NO